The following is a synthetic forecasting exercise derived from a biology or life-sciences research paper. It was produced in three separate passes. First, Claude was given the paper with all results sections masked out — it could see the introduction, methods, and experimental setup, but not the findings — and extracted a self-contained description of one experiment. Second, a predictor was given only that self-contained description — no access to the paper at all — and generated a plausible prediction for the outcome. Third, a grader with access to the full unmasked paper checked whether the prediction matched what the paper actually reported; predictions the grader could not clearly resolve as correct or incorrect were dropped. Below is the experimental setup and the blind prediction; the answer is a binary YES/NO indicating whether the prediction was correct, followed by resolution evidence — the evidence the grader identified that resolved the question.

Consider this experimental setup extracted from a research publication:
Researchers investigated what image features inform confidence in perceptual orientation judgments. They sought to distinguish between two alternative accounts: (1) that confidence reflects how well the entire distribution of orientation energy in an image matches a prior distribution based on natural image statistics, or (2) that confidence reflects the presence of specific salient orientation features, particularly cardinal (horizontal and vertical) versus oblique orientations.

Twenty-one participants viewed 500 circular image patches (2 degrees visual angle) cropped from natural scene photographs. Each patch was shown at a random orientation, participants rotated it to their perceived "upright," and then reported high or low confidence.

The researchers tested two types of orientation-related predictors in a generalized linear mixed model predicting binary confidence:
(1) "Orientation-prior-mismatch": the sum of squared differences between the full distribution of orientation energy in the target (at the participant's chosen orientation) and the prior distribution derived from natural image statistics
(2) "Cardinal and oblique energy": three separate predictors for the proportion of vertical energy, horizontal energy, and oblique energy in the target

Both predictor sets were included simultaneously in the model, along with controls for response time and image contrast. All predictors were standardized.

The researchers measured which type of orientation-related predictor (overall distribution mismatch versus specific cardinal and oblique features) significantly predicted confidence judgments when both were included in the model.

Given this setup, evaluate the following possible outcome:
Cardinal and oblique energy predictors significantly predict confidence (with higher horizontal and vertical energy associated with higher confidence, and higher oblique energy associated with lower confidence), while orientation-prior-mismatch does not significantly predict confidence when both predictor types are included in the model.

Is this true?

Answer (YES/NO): NO